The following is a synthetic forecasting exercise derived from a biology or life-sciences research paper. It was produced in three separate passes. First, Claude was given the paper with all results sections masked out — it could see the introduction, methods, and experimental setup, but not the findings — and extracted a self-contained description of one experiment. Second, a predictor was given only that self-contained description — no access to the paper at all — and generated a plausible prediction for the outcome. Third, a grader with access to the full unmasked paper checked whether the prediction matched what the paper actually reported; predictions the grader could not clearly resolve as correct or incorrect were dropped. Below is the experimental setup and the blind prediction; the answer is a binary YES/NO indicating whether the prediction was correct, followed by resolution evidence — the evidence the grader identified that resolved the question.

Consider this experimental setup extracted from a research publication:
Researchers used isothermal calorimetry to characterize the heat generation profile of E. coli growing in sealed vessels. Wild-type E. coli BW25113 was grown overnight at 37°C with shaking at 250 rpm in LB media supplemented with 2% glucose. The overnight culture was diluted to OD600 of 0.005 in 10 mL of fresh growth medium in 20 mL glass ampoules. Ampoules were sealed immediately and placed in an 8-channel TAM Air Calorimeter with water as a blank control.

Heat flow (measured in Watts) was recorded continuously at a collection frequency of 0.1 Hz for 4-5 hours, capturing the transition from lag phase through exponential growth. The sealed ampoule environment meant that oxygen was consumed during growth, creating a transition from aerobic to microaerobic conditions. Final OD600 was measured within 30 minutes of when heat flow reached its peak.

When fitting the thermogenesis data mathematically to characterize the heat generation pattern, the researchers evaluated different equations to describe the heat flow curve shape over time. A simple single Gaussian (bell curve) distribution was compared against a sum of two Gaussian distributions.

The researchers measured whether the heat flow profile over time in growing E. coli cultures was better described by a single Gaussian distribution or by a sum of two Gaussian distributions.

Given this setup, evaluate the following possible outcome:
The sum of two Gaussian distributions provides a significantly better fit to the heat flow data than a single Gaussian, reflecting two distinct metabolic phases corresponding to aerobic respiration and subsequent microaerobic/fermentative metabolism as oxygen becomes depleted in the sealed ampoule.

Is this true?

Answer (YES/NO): NO